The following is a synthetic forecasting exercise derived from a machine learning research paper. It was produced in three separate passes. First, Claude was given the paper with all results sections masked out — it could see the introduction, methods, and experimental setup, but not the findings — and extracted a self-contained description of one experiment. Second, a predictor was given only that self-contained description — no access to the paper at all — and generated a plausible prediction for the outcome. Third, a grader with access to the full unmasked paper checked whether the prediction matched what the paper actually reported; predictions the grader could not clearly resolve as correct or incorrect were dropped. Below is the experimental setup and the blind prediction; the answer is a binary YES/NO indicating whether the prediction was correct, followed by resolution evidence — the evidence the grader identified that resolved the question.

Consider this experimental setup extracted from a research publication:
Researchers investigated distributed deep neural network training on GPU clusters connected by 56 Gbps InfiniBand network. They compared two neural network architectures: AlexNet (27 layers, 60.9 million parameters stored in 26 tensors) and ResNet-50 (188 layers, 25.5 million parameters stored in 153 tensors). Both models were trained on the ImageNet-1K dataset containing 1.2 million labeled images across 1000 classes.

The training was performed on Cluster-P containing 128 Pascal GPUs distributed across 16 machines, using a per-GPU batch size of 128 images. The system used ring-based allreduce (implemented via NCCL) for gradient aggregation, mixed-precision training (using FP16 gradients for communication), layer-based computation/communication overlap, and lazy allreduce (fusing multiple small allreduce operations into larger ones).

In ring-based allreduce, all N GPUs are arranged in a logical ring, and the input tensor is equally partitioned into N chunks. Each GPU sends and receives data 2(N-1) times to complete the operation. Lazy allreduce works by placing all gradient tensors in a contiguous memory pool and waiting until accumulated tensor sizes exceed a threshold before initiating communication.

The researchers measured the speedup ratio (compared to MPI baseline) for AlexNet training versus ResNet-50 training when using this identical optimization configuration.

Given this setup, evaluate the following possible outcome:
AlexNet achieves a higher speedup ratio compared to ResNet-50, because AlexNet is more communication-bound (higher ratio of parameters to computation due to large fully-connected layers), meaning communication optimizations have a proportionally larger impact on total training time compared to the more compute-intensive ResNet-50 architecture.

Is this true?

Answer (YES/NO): YES